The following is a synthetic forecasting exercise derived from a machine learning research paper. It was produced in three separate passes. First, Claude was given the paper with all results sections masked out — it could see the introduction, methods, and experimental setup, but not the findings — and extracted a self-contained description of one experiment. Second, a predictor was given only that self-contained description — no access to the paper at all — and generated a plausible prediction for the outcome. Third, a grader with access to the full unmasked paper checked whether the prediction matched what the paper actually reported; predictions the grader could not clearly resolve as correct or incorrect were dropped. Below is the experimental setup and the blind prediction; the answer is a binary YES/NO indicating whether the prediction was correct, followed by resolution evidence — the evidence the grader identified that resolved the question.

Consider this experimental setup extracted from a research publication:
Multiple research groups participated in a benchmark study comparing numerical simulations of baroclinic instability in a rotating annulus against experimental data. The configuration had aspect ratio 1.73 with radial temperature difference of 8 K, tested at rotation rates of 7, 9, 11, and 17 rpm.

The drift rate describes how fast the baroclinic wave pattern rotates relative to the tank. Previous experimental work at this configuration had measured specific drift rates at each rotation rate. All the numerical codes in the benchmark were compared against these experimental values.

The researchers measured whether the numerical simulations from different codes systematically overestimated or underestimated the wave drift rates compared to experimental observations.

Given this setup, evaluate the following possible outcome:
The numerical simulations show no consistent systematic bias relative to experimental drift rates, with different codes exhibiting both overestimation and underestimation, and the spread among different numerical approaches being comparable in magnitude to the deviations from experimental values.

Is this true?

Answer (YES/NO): NO